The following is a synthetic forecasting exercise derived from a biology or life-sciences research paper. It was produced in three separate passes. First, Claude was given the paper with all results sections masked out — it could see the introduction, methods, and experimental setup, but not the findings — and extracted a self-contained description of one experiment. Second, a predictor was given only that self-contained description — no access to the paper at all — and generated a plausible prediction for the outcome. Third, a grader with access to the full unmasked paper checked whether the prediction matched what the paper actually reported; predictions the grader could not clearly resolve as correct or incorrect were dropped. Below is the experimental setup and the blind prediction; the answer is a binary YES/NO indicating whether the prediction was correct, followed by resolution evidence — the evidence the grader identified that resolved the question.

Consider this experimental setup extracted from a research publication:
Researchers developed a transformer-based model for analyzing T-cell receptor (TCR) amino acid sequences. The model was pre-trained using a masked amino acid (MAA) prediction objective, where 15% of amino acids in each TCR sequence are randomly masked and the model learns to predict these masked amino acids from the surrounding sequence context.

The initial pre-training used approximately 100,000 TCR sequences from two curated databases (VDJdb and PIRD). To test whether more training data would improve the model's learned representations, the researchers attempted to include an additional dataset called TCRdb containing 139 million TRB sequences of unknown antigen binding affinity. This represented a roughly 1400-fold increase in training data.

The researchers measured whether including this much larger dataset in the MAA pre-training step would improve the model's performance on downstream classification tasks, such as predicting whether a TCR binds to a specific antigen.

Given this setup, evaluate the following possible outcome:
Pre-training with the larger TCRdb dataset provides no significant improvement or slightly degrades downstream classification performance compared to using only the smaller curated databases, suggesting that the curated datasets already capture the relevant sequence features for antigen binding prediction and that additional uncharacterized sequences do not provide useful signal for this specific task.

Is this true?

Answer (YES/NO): YES